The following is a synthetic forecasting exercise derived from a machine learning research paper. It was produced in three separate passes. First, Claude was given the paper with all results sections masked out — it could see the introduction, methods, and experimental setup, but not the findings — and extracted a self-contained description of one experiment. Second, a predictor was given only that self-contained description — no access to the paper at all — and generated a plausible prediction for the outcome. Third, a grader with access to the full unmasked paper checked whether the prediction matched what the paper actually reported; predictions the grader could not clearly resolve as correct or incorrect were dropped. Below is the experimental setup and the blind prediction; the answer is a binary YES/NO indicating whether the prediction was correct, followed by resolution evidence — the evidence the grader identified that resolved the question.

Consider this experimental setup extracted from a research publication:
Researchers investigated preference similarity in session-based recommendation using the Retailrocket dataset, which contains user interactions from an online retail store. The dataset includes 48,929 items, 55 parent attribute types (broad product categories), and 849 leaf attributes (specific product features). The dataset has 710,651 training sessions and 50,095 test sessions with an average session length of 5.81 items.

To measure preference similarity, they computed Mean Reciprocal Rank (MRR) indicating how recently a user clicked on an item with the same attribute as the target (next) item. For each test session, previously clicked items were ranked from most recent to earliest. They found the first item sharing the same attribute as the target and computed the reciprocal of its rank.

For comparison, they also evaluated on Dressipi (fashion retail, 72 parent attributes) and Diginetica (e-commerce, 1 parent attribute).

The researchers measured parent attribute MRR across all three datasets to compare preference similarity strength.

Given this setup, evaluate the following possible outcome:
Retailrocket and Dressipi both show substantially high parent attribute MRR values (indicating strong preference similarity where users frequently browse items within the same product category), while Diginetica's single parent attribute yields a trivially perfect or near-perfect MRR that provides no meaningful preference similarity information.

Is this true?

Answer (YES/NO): NO